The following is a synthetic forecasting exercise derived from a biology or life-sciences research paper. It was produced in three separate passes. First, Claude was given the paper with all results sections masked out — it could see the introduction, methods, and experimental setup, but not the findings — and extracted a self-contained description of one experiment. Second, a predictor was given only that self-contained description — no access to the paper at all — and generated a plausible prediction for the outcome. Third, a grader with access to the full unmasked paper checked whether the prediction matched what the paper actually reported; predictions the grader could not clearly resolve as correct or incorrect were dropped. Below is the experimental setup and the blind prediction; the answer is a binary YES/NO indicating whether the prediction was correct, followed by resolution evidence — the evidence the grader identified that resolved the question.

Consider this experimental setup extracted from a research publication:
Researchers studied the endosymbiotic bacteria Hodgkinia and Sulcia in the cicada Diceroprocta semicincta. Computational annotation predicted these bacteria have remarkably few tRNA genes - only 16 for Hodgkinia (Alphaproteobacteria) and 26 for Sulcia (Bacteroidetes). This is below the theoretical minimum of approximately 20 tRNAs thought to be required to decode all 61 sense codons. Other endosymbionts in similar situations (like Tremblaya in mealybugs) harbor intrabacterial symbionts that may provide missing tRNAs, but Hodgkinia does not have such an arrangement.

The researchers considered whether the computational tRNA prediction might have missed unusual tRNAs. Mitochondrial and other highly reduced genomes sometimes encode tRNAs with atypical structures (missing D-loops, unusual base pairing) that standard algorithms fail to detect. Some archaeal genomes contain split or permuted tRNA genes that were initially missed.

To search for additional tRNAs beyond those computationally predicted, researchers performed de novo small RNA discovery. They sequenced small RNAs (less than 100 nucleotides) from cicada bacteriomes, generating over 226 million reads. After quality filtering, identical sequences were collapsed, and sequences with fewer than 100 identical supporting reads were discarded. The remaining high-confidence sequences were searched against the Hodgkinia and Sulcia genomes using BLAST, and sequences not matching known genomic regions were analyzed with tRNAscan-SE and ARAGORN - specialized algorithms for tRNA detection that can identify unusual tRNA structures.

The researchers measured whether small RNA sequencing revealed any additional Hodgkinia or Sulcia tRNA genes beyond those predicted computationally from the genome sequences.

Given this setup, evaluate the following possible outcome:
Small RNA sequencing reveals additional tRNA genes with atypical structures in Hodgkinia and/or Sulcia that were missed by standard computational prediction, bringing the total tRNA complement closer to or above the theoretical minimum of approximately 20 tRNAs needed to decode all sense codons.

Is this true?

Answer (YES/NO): NO